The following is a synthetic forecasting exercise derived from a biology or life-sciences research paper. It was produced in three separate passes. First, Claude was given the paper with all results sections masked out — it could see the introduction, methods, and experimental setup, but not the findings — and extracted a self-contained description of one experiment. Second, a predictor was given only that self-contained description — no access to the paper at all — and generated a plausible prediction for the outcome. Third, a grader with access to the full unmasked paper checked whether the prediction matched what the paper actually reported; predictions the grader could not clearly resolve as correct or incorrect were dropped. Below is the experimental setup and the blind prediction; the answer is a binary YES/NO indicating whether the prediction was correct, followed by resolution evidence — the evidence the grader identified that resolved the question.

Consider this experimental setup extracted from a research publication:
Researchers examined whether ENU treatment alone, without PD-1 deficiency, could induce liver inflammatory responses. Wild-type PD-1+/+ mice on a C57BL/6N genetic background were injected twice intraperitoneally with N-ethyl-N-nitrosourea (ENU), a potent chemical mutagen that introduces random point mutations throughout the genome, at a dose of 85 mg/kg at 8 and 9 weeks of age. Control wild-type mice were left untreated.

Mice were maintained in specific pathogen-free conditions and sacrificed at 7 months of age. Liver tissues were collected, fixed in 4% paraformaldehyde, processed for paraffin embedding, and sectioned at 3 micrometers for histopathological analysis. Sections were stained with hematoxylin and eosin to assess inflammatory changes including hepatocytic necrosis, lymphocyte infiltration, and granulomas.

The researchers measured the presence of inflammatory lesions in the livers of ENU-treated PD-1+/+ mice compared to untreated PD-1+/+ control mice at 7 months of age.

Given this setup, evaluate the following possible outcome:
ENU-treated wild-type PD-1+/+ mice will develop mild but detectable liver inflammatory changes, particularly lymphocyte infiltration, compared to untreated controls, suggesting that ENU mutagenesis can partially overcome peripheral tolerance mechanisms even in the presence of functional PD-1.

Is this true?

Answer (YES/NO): NO